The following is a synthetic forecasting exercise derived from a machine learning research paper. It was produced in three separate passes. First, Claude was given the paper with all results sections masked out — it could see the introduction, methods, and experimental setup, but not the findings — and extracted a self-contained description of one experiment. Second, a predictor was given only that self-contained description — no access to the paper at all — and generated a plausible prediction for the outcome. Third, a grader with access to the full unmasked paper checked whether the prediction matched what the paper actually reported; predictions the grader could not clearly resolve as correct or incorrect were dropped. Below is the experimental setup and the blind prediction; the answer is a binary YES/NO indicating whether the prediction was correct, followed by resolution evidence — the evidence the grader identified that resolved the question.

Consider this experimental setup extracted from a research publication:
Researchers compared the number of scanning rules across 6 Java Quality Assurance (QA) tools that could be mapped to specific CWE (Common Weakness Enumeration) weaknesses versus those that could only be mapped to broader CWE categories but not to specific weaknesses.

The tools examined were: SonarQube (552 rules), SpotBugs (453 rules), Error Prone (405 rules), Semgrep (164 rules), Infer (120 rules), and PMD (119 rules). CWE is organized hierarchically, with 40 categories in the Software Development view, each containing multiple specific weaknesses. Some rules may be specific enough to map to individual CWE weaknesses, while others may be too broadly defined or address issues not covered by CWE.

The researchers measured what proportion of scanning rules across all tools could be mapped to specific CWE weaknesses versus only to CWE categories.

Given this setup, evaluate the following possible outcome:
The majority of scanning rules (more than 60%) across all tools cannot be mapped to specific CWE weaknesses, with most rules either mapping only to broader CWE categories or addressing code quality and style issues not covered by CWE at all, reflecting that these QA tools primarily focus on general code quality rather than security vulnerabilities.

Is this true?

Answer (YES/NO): YES